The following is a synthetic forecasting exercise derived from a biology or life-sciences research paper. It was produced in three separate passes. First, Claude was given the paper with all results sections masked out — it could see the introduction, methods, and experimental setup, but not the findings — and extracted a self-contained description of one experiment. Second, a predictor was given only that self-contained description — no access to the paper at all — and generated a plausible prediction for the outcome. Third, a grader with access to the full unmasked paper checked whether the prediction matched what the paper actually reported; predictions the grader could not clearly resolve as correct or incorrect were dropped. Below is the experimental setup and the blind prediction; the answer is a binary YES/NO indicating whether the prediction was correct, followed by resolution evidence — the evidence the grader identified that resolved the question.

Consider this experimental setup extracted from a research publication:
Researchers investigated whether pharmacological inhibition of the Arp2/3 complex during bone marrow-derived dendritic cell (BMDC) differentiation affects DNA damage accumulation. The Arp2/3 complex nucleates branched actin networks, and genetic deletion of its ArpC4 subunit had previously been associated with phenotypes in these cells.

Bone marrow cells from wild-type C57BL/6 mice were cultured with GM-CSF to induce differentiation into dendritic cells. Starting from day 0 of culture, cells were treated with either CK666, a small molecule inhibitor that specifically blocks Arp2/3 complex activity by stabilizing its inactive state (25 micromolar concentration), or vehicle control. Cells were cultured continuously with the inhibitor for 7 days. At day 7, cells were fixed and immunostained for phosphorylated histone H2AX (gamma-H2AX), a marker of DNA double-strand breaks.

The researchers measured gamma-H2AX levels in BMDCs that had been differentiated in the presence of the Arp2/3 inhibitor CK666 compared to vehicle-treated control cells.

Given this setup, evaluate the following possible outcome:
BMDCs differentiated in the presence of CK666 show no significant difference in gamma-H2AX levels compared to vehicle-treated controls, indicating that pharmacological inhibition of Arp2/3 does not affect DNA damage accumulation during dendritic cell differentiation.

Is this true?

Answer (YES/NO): NO